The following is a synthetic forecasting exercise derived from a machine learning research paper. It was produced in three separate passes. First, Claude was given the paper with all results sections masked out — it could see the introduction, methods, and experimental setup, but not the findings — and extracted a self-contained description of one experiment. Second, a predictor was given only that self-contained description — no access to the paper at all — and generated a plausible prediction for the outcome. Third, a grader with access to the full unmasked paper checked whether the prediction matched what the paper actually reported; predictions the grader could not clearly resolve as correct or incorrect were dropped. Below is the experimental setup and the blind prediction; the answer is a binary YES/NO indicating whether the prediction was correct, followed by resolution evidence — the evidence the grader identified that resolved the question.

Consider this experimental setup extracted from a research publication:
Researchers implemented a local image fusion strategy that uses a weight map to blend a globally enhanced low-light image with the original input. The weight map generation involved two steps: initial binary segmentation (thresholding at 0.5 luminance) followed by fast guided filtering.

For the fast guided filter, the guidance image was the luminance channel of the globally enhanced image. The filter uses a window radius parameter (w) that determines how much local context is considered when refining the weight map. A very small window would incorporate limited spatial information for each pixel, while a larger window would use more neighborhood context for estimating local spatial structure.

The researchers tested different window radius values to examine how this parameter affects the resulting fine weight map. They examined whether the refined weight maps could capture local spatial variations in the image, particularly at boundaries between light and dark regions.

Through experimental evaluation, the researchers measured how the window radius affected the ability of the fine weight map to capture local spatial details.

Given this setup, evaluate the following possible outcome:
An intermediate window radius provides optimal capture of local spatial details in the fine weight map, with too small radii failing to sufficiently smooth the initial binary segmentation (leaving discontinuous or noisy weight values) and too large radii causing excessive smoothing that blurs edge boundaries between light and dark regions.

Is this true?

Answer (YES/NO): NO